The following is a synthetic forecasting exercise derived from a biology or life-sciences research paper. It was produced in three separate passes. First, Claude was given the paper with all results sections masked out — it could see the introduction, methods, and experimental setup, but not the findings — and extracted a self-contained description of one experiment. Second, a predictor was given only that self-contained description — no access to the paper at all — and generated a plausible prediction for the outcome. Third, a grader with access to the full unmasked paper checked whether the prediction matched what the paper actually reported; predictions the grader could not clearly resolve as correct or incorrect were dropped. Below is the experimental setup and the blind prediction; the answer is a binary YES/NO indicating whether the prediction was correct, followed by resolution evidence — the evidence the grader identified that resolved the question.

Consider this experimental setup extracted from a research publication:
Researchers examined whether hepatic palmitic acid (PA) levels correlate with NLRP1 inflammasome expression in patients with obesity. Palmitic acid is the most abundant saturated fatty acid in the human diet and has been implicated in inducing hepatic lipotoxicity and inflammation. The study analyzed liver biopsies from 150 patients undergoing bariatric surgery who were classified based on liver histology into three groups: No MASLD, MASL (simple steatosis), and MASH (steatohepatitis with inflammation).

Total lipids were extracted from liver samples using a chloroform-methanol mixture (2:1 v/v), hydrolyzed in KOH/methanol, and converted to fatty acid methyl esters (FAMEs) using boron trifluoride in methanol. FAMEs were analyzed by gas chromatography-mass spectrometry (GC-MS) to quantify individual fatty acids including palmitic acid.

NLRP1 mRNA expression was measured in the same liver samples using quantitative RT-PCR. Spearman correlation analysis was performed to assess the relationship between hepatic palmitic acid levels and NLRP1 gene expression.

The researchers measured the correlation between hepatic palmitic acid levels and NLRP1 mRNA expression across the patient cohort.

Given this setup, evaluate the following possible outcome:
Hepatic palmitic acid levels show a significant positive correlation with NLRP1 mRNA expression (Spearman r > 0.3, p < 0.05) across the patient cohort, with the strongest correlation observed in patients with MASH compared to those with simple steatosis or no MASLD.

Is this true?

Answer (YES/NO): NO